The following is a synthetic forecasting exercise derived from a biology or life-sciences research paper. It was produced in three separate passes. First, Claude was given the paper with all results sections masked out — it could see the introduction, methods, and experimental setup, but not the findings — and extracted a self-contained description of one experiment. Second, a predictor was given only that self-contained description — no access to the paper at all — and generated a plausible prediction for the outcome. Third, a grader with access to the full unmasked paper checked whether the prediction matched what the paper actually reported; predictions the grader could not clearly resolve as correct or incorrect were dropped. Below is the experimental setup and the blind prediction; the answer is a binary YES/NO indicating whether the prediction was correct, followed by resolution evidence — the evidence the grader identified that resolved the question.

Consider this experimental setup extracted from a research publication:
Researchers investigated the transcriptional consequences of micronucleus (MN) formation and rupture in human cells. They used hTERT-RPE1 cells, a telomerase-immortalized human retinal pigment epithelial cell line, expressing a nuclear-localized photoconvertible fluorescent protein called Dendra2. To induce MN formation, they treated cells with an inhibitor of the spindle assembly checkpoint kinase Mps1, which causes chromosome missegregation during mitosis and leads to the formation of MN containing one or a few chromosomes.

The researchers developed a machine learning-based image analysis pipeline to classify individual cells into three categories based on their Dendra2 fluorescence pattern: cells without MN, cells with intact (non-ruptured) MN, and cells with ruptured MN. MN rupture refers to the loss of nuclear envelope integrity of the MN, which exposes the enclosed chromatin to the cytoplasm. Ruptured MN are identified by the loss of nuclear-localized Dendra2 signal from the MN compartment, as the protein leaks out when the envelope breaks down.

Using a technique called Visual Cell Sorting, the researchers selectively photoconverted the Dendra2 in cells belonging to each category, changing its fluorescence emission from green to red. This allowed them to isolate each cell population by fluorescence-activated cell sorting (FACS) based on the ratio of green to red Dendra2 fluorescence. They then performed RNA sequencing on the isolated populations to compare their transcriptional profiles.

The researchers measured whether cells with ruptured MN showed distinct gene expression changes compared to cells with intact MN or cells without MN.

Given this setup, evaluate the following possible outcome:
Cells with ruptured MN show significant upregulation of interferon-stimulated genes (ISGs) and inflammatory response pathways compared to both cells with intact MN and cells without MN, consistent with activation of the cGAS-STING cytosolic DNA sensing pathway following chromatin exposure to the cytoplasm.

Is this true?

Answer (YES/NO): NO